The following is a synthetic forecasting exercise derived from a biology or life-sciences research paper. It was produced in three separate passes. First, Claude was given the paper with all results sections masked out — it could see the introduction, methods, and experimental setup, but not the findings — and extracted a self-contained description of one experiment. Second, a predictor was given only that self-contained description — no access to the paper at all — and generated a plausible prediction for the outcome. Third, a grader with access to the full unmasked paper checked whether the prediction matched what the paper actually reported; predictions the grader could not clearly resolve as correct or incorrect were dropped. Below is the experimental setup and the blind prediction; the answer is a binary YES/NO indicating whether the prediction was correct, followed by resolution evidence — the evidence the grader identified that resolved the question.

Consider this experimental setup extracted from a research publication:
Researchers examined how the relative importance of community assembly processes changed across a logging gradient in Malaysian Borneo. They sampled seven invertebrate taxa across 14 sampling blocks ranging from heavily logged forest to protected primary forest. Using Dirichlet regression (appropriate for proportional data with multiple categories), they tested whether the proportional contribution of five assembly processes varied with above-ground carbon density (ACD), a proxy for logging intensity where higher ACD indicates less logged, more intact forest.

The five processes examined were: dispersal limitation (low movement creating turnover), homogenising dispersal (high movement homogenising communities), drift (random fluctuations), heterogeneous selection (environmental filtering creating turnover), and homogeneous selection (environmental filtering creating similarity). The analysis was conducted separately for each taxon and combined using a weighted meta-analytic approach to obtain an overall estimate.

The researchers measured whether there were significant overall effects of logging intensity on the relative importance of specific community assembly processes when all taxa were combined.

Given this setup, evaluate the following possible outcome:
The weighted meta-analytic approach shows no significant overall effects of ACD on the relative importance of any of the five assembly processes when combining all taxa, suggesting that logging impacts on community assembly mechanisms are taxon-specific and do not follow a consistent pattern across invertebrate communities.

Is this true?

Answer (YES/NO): YES